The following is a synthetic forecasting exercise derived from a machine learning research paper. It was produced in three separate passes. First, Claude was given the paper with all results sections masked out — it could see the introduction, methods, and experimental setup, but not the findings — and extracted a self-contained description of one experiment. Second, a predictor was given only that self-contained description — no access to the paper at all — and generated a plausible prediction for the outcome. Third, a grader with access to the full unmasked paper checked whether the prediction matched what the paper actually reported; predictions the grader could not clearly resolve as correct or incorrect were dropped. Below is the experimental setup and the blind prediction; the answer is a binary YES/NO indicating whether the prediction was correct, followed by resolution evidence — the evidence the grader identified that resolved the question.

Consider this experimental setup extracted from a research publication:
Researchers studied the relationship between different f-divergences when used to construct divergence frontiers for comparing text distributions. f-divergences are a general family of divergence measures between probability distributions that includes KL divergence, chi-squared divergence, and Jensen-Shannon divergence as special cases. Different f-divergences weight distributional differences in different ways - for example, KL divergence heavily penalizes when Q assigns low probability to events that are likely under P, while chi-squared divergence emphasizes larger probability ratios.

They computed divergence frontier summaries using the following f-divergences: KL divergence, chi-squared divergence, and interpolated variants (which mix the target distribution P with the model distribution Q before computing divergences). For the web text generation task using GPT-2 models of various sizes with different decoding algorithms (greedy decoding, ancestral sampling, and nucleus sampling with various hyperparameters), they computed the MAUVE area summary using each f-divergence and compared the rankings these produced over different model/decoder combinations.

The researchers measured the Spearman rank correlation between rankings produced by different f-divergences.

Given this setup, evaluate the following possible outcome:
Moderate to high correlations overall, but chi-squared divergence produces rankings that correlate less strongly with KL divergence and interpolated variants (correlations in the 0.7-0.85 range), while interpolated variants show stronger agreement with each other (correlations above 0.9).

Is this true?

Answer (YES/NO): NO